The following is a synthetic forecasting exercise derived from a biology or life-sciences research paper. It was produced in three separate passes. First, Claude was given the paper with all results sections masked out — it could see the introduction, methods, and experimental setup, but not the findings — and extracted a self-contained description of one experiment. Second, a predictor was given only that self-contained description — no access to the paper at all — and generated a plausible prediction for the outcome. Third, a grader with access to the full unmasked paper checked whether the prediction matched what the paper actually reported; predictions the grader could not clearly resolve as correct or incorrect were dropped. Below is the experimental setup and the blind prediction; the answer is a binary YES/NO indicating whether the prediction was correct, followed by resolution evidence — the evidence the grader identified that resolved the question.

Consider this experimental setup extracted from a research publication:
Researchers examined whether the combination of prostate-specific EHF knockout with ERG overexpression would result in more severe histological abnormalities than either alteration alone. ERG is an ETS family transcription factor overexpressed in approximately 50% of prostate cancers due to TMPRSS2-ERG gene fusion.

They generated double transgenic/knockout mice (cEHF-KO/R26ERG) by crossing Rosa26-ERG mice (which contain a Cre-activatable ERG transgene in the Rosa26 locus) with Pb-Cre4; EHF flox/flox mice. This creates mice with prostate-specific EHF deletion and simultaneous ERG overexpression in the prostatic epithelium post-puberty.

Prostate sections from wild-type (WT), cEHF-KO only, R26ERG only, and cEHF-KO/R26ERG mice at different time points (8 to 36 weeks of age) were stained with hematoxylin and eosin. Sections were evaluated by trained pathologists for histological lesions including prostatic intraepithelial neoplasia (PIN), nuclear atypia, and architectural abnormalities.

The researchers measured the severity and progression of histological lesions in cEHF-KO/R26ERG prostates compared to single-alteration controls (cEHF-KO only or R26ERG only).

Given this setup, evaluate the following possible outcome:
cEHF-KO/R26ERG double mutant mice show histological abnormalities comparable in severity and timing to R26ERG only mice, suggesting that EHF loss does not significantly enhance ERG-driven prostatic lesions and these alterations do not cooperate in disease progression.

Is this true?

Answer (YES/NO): NO